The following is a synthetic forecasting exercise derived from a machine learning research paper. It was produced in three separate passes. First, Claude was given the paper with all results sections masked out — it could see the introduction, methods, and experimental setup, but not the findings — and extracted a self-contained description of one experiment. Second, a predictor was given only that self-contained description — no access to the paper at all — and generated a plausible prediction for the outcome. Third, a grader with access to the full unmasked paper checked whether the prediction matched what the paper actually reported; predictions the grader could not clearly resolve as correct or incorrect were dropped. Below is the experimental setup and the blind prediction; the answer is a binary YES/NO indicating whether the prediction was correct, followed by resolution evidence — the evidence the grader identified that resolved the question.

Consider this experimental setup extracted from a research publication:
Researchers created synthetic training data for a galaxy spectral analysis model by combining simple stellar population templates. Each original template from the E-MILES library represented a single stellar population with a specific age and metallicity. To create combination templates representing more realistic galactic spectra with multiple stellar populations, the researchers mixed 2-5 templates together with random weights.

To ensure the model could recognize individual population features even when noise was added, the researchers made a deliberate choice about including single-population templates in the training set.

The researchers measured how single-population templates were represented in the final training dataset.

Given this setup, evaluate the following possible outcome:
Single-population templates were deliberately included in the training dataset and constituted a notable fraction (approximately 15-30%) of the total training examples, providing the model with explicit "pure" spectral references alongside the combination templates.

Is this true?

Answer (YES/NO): YES